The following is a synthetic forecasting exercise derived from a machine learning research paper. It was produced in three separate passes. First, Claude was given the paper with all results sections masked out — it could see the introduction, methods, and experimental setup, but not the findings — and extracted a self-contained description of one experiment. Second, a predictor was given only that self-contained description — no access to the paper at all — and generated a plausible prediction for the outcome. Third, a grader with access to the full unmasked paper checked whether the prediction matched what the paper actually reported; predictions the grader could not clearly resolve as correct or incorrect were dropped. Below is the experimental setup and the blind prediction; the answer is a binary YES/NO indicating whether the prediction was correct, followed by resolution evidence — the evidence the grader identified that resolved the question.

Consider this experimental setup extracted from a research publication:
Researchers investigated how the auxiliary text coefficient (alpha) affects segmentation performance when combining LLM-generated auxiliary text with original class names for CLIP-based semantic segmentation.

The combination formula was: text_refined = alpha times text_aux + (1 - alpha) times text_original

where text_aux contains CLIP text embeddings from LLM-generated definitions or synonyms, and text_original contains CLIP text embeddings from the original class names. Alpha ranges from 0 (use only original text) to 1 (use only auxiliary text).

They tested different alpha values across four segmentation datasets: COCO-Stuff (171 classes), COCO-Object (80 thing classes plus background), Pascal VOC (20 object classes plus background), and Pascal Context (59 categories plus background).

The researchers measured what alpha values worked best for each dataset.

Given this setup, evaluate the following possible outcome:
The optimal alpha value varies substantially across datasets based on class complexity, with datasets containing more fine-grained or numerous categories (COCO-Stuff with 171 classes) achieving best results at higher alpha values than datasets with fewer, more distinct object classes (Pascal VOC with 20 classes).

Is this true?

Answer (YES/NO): NO